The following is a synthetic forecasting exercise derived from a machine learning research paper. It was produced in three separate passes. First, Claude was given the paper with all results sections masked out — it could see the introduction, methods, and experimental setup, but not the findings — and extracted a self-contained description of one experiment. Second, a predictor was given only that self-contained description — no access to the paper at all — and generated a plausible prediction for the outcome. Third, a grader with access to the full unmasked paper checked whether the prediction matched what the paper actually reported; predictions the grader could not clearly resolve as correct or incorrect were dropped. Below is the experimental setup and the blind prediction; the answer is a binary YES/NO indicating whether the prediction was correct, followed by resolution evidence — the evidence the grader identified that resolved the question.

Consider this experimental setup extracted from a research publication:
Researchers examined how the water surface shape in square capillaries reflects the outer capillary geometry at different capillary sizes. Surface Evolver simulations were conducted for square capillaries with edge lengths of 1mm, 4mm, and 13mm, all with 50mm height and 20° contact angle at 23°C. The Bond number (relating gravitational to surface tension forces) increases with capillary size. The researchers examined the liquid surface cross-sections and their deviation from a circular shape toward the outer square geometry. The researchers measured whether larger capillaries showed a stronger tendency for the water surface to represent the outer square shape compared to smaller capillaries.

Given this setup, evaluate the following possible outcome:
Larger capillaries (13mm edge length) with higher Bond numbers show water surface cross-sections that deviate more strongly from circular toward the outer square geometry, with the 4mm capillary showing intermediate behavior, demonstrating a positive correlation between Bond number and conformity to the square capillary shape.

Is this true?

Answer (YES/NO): YES